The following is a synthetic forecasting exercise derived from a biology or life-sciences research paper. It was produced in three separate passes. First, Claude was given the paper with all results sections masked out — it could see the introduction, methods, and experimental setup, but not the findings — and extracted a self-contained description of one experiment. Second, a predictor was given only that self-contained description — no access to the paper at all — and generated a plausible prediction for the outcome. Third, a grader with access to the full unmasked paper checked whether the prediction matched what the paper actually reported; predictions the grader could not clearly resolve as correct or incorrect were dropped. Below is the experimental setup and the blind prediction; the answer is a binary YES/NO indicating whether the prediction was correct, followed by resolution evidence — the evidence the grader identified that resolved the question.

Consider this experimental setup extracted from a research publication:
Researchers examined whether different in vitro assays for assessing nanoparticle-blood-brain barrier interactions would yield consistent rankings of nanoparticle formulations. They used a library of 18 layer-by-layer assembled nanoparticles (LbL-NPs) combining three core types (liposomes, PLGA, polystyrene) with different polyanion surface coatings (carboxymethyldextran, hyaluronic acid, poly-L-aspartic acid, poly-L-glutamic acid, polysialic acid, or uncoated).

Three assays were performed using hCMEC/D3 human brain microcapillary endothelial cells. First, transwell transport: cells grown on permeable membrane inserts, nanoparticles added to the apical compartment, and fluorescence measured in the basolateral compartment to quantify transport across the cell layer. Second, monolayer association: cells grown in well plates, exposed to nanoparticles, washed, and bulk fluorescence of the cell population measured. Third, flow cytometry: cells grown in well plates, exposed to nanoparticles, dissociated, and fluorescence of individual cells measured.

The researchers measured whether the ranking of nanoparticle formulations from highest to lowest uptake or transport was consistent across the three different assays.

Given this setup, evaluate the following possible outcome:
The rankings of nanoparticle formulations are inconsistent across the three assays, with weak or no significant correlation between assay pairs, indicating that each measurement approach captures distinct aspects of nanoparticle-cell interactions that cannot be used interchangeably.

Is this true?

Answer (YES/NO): NO